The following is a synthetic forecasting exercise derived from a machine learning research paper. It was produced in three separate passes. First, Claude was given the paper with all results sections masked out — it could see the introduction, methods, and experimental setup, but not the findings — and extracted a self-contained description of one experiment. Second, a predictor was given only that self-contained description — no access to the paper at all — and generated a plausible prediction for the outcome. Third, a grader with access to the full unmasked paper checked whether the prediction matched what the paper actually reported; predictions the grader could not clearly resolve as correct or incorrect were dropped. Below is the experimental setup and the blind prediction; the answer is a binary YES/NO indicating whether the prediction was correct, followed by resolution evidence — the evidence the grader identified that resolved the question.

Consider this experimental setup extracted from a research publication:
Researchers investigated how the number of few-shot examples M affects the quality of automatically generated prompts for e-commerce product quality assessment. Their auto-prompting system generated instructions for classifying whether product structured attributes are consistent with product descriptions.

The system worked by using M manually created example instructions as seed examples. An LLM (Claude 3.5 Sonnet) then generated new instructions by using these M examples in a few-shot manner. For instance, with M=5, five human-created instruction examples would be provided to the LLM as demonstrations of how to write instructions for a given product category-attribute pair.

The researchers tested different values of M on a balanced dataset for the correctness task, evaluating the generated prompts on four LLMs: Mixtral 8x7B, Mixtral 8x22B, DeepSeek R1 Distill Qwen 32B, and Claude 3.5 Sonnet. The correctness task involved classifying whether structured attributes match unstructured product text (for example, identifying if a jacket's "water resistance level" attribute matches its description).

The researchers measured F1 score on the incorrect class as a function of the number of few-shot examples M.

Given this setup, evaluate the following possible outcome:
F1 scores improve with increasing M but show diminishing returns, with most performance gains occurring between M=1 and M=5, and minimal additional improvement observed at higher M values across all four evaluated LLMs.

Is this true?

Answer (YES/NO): NO